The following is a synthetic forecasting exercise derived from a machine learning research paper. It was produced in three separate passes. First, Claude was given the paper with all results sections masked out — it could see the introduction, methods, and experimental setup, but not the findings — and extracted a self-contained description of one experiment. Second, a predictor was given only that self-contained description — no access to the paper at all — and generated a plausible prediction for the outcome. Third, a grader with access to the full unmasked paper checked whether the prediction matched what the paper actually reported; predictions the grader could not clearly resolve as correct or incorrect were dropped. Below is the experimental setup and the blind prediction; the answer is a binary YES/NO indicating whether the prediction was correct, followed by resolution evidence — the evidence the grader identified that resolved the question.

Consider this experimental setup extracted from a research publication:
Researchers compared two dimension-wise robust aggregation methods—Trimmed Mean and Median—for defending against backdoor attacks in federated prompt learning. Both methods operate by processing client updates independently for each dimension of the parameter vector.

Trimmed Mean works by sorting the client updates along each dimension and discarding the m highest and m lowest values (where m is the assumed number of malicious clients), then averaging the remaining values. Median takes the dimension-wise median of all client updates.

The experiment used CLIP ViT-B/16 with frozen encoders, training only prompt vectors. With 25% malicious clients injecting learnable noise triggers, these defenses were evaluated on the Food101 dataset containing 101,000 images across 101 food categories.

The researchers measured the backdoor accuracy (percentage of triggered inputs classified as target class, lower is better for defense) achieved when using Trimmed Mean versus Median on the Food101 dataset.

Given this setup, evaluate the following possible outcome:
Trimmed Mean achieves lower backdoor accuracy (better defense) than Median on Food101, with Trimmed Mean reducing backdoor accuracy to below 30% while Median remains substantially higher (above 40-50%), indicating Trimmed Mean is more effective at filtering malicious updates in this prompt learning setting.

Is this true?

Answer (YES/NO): NO